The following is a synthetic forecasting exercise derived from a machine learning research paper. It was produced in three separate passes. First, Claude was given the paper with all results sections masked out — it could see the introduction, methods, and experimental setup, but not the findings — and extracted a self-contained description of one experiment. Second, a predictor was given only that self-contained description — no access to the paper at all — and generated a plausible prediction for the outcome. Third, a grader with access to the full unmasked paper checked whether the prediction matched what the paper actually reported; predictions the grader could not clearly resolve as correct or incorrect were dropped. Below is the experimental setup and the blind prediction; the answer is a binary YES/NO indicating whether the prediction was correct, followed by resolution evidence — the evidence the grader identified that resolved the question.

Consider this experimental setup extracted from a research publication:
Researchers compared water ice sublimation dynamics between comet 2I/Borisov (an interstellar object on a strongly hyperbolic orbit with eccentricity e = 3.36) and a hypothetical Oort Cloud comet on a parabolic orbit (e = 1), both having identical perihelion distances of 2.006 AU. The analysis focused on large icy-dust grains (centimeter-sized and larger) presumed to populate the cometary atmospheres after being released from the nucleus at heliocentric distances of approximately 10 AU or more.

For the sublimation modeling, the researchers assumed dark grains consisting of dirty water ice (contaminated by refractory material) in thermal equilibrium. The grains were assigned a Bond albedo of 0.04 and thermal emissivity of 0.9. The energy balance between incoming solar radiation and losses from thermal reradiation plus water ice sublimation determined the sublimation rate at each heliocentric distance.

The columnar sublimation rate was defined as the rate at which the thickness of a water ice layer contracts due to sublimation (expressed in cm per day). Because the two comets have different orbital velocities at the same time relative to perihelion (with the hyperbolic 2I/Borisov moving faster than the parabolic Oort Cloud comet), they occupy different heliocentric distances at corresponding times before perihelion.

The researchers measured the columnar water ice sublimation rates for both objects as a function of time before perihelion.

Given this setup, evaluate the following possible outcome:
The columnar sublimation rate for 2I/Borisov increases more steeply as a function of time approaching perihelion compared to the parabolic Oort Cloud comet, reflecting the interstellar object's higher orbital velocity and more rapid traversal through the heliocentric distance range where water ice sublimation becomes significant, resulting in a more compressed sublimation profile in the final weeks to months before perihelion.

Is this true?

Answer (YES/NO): YES